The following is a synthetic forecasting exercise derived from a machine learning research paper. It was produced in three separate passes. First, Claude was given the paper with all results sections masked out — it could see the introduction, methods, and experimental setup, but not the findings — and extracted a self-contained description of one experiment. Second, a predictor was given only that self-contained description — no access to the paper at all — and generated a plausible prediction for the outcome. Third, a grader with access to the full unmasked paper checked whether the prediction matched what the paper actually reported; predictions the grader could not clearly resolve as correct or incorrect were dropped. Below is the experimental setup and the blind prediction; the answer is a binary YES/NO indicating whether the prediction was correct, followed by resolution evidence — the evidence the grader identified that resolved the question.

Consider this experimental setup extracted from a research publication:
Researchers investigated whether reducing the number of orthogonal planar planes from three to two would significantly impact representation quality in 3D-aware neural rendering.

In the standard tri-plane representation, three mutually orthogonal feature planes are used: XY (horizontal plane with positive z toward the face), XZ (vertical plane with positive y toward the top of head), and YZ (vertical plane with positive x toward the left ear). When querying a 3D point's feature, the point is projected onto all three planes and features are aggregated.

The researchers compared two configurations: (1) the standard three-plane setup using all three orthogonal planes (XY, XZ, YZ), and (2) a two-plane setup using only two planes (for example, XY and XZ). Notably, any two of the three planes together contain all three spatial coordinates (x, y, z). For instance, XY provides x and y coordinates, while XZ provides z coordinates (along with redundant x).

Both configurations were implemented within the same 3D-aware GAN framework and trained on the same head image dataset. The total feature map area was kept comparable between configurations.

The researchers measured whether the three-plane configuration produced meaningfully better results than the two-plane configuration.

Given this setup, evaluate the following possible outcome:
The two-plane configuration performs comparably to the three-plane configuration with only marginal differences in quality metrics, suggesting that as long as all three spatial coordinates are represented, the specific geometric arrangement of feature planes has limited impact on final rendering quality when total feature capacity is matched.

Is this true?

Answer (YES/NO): YES